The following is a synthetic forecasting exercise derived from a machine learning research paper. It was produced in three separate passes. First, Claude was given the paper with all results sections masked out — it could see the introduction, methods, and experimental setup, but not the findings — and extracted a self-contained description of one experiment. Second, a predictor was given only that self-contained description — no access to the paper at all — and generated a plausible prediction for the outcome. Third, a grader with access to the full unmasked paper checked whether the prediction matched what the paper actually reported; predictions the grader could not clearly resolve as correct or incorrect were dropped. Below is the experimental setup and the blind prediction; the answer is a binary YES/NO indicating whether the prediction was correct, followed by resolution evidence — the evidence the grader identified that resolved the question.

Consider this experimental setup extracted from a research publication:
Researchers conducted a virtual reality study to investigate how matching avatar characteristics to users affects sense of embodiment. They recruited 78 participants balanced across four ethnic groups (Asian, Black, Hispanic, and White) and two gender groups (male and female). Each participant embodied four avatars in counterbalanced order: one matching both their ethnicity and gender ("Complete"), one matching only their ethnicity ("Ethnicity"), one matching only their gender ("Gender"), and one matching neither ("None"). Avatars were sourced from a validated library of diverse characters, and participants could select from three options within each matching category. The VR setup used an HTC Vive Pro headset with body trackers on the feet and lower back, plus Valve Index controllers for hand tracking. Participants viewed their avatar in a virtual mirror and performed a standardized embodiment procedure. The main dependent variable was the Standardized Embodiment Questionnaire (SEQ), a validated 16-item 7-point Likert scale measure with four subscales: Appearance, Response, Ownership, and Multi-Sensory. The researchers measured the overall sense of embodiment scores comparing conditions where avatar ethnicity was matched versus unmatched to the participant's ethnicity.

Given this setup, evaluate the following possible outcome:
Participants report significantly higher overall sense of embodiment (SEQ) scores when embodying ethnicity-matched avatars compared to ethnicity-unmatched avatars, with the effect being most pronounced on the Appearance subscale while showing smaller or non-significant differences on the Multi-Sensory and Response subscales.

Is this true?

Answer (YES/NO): NO